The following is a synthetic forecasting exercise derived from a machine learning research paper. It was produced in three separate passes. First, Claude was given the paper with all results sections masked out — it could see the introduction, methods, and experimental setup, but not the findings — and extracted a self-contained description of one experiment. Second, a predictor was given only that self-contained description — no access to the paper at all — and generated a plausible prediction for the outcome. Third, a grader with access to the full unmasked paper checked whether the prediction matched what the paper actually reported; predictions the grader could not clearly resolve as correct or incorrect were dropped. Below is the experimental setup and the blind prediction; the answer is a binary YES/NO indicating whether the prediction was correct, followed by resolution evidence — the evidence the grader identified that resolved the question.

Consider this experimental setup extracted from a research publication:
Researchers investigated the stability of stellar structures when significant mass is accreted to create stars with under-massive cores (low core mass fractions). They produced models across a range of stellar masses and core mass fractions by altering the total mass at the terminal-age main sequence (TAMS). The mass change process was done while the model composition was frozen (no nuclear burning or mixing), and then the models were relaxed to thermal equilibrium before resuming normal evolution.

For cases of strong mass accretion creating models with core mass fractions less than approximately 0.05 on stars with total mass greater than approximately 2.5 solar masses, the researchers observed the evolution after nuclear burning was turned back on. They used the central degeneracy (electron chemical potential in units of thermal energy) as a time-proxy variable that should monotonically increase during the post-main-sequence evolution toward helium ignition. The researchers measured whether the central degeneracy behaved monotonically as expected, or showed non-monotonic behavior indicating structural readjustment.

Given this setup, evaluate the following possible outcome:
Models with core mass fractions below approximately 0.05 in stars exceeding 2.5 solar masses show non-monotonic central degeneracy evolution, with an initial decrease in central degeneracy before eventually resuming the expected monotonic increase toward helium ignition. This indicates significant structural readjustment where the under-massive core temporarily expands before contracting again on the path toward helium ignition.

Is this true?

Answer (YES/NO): NO